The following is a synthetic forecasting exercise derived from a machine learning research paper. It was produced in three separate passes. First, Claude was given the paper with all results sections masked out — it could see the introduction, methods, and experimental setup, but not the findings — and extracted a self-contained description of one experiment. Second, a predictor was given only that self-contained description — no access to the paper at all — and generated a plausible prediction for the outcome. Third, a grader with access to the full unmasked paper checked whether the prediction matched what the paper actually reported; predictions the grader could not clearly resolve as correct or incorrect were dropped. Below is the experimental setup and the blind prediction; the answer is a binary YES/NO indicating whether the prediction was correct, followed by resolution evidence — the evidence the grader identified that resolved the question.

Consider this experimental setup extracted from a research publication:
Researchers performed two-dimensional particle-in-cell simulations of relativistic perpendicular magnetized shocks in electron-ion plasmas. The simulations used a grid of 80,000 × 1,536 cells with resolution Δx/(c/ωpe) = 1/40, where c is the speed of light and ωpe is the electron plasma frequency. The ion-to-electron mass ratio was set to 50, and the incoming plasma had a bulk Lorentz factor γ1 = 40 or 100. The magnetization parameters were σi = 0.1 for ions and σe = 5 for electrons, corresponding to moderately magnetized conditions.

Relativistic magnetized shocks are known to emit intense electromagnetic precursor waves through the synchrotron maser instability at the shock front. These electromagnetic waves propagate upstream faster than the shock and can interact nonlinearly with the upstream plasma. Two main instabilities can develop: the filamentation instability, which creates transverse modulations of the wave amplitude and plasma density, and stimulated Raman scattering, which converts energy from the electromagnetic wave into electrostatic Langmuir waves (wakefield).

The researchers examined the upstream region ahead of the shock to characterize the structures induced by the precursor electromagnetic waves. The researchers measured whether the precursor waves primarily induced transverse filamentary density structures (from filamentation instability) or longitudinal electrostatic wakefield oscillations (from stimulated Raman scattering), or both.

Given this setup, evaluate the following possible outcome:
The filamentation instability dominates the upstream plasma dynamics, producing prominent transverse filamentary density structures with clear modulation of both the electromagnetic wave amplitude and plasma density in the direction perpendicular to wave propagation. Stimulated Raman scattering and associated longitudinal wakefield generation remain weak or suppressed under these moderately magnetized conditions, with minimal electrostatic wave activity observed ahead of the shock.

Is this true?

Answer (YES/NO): NO